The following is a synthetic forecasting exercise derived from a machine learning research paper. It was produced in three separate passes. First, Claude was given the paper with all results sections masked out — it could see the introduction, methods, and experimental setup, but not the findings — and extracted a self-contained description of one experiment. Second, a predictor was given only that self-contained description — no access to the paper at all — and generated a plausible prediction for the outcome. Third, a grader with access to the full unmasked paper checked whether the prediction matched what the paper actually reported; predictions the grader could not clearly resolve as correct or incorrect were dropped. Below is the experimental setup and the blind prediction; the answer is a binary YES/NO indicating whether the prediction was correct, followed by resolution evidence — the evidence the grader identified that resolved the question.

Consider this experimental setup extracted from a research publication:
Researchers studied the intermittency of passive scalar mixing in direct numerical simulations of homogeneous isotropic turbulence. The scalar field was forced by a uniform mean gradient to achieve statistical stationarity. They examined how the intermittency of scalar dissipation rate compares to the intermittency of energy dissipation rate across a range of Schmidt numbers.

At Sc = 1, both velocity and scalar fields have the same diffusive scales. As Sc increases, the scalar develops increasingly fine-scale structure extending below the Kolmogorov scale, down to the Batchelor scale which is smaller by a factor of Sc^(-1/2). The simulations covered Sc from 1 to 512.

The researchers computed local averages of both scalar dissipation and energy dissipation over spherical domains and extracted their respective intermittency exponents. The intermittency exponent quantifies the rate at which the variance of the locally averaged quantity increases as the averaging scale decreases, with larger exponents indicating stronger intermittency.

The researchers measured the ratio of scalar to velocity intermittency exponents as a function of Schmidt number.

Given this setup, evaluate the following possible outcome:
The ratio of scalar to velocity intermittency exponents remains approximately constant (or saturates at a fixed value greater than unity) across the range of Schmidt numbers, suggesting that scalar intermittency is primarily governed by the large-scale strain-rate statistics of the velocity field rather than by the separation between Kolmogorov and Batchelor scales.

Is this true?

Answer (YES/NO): NO